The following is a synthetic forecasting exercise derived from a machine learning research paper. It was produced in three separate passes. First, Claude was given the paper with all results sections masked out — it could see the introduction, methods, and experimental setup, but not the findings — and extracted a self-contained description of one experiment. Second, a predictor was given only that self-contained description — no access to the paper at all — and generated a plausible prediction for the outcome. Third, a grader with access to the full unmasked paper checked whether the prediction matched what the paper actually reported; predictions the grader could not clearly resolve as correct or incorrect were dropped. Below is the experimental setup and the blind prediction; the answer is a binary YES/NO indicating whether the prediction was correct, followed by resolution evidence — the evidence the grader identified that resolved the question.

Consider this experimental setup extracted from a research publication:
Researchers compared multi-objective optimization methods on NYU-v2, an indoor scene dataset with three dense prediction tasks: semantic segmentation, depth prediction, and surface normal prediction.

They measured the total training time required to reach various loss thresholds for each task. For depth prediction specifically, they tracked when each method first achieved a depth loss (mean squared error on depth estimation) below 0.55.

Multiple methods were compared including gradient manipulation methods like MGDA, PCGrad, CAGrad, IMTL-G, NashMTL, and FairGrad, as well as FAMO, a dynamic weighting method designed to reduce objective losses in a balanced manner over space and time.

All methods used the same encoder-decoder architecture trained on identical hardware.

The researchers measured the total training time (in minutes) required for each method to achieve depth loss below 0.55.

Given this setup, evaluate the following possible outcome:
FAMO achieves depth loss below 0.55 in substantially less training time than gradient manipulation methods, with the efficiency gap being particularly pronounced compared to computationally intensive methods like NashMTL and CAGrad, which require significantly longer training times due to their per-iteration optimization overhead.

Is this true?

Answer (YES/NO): YES